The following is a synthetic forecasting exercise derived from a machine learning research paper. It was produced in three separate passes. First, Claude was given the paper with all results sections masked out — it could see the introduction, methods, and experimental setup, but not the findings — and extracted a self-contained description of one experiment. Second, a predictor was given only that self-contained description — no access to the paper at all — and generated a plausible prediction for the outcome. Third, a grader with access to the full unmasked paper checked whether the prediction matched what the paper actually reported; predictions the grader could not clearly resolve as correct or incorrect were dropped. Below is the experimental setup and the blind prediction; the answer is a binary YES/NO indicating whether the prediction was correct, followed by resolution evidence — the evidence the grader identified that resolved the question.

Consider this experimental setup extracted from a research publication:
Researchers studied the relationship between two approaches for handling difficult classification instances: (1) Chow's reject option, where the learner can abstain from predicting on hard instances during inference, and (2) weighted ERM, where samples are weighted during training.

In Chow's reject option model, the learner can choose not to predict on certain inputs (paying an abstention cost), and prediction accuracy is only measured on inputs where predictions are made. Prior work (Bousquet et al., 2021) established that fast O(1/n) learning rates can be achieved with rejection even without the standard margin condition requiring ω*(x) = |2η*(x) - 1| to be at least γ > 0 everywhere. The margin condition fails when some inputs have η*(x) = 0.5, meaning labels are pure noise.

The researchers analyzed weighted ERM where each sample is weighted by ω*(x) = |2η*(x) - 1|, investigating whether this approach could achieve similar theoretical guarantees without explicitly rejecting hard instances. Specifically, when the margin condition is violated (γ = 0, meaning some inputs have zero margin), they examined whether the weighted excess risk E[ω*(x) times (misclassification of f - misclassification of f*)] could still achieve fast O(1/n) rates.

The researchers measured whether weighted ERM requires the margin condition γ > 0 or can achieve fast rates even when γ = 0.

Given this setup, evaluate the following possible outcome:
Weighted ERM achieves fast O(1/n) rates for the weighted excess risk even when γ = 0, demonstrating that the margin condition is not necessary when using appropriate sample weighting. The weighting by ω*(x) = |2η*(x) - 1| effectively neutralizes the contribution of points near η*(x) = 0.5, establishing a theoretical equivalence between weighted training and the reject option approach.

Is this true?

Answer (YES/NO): YES